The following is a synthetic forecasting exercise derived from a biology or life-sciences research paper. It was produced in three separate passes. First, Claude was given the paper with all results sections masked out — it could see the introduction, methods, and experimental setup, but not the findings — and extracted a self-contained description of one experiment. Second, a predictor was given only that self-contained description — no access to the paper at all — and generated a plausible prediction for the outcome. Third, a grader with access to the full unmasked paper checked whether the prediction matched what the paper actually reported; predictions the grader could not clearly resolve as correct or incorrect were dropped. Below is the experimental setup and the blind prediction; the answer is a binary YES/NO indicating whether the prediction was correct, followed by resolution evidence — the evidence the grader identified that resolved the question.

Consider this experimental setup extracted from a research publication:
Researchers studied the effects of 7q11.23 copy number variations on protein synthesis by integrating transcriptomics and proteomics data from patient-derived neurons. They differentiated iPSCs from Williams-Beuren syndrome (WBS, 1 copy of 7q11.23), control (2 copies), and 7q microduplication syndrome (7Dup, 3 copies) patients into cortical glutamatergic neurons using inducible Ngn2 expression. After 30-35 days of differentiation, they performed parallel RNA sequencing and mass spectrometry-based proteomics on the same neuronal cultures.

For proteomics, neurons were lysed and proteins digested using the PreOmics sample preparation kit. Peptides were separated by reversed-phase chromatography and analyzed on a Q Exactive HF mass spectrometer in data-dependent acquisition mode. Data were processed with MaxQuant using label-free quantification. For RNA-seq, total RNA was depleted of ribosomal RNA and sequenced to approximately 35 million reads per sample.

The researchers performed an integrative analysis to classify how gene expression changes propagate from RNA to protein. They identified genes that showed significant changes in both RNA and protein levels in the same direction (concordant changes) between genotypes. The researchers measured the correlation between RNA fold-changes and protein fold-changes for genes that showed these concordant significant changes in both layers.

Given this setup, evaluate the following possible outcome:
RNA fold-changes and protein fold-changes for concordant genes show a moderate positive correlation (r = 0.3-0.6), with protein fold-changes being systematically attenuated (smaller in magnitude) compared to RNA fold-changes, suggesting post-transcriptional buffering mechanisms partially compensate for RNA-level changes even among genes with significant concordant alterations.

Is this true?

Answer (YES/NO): NO